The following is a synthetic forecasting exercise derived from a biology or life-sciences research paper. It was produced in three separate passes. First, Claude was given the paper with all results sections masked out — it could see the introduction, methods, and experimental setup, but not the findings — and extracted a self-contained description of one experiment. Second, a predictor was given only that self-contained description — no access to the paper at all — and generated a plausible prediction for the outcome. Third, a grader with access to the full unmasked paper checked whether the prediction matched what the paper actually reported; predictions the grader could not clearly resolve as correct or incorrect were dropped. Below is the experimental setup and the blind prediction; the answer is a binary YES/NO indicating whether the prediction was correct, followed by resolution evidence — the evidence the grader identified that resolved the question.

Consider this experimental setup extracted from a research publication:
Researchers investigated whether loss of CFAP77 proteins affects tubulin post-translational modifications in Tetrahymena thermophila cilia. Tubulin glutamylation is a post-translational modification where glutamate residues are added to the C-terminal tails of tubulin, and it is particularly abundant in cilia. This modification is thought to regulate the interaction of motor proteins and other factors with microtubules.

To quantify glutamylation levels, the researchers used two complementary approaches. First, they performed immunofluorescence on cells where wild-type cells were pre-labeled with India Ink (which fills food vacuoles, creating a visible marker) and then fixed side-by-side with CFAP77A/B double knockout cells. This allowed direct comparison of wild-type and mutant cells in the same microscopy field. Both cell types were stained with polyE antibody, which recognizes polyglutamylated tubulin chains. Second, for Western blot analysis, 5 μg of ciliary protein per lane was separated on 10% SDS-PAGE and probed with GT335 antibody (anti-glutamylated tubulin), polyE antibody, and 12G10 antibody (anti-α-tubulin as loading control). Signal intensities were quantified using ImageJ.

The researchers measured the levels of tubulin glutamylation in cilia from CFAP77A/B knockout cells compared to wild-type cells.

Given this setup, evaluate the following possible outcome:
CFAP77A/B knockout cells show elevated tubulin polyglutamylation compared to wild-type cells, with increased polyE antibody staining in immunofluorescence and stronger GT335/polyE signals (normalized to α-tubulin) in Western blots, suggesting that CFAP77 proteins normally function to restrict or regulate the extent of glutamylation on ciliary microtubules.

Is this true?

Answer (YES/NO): YES